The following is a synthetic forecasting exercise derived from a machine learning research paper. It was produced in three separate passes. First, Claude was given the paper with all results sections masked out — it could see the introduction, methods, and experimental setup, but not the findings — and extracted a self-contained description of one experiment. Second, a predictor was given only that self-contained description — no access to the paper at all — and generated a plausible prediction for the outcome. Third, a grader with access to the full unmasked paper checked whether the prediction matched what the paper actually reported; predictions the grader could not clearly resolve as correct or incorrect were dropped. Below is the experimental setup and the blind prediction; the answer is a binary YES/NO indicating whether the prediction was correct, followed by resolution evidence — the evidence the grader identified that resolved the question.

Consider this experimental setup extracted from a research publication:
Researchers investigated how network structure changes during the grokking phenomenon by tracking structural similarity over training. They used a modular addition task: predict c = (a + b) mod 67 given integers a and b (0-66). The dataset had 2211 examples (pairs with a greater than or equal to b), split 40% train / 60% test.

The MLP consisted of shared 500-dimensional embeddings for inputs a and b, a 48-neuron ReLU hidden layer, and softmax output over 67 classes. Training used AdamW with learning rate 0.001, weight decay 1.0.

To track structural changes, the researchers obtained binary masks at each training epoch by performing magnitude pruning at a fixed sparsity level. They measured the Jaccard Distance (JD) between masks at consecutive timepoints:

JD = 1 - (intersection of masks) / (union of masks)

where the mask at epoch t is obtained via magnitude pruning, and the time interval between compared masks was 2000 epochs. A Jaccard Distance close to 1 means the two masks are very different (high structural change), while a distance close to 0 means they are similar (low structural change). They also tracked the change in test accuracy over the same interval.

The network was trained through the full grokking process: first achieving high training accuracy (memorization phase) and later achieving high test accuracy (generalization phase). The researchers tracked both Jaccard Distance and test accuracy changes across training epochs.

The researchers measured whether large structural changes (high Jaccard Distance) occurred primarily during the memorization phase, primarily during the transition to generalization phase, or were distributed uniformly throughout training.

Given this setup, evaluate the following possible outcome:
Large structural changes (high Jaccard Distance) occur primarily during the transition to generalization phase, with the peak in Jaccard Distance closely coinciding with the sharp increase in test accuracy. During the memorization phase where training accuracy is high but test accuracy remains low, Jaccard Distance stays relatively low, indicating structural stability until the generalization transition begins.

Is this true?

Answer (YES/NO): YES